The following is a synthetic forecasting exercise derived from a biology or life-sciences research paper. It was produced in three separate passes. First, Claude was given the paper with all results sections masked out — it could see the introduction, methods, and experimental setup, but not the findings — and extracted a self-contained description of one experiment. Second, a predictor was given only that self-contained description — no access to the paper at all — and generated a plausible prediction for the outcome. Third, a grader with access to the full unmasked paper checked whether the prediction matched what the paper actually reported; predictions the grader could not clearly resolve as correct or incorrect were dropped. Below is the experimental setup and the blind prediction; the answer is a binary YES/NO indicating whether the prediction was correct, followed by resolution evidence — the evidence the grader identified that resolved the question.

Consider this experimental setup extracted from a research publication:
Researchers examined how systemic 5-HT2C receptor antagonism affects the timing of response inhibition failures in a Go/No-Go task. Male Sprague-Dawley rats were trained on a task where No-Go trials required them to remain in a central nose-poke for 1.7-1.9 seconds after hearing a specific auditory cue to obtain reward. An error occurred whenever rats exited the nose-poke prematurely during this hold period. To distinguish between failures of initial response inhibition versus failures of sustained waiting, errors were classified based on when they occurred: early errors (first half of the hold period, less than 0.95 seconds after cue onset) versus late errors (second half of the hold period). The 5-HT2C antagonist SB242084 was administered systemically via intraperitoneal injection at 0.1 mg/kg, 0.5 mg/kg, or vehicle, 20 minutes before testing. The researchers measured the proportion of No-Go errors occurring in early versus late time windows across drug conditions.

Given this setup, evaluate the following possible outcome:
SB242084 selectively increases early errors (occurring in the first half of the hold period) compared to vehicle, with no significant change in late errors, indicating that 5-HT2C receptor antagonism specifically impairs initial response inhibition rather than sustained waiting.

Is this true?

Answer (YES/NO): NO